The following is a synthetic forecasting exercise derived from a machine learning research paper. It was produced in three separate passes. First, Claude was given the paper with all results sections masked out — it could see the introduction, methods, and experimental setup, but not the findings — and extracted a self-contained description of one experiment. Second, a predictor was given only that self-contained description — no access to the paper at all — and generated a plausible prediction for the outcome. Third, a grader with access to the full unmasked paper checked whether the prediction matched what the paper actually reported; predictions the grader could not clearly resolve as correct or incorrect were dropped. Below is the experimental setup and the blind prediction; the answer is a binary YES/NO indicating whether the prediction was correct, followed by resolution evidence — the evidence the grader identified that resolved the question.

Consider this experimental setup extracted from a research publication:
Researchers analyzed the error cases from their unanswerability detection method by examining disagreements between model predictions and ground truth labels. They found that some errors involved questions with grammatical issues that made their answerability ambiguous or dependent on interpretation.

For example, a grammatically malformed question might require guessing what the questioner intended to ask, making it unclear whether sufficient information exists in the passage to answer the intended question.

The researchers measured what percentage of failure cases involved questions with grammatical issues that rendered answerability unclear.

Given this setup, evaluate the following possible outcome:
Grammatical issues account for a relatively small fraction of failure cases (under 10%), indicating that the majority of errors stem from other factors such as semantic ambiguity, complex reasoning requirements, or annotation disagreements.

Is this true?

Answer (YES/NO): YES